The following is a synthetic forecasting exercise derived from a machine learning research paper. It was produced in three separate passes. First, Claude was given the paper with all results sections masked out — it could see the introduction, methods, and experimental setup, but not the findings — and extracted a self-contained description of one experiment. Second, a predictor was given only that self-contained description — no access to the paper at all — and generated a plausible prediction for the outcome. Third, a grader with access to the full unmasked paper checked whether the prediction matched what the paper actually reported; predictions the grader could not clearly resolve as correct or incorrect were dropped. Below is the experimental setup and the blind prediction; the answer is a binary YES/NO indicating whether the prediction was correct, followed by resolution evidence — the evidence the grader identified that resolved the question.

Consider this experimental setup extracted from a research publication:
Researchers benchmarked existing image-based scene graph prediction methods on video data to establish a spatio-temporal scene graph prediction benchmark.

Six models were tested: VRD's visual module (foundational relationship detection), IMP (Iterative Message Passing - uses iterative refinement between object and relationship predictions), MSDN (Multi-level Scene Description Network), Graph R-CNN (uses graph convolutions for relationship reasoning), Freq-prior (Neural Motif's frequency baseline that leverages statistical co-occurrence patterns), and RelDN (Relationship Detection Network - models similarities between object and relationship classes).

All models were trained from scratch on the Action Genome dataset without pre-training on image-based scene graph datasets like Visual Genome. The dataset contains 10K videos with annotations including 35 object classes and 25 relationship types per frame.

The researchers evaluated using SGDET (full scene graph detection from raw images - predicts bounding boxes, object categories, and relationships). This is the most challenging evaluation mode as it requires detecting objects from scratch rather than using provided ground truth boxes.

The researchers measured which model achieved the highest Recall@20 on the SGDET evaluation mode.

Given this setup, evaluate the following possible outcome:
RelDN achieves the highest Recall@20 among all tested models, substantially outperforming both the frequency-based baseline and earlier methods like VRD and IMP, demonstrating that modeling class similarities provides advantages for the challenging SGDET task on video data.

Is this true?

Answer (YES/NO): NO